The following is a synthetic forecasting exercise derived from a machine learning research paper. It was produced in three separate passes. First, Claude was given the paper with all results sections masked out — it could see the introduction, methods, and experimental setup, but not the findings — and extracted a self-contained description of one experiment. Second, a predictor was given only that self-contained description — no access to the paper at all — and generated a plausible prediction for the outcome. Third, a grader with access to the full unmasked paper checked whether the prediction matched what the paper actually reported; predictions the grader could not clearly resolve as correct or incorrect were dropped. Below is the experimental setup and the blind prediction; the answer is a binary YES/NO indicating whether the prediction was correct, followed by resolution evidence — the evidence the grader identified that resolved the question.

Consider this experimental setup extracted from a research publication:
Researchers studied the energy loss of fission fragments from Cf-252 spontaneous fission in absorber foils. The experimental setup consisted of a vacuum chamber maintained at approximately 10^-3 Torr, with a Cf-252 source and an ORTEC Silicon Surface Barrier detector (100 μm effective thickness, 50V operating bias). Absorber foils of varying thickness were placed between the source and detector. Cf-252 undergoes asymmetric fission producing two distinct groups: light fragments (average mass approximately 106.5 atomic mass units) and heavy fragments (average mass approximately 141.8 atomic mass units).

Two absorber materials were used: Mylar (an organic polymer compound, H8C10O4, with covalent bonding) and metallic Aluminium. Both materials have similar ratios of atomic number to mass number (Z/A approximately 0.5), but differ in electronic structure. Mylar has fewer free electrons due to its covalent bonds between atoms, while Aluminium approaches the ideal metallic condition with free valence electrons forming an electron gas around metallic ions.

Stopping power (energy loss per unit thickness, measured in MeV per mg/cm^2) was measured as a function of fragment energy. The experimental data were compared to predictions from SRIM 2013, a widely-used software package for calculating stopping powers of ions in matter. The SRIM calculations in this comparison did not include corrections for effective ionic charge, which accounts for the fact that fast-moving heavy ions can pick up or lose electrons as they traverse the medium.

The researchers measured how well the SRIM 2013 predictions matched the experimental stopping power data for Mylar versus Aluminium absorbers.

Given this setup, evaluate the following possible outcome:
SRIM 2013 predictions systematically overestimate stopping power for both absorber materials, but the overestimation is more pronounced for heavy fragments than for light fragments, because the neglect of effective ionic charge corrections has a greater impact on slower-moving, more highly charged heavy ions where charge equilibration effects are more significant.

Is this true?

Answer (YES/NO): NO